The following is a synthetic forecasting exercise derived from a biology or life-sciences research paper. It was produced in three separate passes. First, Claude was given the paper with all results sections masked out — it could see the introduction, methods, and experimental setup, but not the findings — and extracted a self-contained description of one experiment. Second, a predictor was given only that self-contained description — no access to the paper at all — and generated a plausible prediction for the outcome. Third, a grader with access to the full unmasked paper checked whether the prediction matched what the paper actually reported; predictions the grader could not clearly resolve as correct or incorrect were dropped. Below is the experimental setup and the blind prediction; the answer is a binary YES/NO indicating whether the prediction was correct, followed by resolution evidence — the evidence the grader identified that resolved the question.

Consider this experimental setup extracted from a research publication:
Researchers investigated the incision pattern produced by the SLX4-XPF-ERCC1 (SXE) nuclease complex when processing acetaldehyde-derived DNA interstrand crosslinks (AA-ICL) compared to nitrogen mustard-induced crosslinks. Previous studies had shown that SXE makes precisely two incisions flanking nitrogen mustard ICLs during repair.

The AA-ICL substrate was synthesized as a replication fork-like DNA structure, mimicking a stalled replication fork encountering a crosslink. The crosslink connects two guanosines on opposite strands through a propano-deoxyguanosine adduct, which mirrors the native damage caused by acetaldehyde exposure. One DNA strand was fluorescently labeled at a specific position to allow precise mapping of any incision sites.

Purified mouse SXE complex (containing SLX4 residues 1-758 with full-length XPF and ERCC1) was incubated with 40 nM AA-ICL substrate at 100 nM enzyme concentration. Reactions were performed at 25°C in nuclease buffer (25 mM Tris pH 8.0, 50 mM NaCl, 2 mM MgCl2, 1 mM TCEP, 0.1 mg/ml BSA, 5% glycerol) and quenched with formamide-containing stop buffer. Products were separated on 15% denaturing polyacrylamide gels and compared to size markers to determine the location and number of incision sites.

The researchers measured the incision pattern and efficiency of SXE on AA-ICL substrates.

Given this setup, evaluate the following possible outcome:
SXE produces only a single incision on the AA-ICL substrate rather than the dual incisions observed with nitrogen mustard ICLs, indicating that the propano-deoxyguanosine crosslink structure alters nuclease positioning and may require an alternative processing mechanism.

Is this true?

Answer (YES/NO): NO